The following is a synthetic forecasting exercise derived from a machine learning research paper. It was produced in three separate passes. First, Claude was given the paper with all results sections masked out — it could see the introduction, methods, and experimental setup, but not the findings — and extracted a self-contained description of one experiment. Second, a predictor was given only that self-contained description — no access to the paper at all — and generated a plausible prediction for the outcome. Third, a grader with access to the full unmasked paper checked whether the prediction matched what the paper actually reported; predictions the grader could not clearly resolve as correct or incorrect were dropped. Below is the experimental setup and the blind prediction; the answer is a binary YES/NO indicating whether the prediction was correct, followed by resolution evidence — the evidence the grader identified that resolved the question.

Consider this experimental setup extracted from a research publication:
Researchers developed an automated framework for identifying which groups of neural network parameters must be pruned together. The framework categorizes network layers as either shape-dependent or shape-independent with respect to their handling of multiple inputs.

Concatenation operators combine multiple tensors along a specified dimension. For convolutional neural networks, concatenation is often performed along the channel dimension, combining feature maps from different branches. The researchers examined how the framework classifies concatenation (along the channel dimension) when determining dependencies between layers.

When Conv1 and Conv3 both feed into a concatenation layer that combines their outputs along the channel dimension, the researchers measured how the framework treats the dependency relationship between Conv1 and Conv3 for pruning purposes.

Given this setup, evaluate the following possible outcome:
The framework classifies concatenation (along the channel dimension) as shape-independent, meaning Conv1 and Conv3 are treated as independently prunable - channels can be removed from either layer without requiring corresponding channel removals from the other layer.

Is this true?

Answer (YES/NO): YES